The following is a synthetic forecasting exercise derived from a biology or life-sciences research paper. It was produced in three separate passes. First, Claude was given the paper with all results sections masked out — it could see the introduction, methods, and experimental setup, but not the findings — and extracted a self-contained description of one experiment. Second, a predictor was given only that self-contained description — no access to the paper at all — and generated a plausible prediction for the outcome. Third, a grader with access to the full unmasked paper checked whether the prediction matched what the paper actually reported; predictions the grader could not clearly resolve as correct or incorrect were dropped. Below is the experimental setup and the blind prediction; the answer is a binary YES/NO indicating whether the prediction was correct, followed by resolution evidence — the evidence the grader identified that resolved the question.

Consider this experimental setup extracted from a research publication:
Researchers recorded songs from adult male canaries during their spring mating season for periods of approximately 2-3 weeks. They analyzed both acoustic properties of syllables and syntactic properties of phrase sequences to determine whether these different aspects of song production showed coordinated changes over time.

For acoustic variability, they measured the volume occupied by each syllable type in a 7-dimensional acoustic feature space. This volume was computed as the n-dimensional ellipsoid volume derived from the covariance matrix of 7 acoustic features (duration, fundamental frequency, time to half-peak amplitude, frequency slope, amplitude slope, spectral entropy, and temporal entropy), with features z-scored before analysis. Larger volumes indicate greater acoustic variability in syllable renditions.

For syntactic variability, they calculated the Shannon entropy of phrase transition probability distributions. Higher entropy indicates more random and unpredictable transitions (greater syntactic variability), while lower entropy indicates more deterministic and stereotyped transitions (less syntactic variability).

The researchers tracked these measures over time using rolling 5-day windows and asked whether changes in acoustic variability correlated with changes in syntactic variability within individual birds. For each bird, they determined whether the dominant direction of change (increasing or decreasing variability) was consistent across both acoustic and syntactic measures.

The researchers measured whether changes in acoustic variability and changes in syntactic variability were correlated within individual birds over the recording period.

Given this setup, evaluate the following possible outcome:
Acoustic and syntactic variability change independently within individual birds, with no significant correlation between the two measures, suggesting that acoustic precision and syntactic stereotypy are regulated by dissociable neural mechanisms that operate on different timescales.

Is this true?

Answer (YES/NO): NO